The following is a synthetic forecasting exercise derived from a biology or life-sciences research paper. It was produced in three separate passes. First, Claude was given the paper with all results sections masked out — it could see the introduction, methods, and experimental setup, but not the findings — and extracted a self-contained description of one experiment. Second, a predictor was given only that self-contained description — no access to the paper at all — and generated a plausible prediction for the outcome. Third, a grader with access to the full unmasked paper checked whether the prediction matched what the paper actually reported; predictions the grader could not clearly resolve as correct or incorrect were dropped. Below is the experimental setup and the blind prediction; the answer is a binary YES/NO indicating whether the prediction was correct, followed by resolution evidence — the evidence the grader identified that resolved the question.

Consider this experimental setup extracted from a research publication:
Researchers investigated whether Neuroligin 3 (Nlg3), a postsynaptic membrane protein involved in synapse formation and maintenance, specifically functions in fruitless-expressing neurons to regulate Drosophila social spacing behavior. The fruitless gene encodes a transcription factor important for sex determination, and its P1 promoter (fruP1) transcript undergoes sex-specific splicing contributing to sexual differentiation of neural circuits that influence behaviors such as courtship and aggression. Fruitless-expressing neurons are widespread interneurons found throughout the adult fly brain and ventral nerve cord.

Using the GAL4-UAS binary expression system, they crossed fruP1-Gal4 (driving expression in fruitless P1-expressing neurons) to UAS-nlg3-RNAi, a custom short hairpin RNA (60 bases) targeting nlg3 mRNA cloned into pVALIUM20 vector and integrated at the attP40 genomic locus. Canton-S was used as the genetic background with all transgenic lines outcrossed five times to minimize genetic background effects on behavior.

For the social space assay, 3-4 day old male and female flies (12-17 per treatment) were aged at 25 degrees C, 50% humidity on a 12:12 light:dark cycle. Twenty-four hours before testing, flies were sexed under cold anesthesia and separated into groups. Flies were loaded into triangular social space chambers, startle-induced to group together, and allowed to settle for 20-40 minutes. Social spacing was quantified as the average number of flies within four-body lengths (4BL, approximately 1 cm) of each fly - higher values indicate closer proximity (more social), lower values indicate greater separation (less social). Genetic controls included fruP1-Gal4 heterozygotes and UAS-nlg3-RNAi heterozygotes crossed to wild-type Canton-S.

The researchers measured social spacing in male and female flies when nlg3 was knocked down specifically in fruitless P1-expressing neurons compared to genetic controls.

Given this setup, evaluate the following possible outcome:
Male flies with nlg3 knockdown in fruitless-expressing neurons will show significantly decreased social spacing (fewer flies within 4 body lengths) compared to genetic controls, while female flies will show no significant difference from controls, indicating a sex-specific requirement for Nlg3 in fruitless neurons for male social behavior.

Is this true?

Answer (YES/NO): NO